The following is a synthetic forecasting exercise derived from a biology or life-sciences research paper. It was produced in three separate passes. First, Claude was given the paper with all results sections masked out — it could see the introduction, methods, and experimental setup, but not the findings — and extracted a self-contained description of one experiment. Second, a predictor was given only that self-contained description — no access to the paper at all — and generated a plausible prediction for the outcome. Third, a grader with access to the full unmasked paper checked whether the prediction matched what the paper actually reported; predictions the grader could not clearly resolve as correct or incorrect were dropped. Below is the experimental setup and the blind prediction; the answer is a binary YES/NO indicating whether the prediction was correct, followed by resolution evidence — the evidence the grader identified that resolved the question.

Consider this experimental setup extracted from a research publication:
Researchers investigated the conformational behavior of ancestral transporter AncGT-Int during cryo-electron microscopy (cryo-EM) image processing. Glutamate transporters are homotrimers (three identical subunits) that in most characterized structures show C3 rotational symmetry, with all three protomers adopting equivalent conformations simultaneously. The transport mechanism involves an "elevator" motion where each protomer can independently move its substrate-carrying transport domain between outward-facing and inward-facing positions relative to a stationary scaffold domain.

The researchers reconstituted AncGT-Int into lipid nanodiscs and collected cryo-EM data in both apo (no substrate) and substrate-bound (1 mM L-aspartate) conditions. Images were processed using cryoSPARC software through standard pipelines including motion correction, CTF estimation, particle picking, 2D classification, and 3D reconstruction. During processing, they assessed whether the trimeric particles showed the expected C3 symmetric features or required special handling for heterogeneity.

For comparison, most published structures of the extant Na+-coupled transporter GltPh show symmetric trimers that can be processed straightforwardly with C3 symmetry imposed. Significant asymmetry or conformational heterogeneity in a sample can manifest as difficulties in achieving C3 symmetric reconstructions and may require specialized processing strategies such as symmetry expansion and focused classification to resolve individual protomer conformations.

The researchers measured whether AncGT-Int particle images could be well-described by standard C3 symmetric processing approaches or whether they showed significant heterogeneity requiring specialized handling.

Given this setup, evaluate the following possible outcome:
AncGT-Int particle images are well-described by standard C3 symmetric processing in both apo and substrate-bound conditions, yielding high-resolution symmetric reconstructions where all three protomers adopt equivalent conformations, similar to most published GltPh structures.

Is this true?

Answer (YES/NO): NO